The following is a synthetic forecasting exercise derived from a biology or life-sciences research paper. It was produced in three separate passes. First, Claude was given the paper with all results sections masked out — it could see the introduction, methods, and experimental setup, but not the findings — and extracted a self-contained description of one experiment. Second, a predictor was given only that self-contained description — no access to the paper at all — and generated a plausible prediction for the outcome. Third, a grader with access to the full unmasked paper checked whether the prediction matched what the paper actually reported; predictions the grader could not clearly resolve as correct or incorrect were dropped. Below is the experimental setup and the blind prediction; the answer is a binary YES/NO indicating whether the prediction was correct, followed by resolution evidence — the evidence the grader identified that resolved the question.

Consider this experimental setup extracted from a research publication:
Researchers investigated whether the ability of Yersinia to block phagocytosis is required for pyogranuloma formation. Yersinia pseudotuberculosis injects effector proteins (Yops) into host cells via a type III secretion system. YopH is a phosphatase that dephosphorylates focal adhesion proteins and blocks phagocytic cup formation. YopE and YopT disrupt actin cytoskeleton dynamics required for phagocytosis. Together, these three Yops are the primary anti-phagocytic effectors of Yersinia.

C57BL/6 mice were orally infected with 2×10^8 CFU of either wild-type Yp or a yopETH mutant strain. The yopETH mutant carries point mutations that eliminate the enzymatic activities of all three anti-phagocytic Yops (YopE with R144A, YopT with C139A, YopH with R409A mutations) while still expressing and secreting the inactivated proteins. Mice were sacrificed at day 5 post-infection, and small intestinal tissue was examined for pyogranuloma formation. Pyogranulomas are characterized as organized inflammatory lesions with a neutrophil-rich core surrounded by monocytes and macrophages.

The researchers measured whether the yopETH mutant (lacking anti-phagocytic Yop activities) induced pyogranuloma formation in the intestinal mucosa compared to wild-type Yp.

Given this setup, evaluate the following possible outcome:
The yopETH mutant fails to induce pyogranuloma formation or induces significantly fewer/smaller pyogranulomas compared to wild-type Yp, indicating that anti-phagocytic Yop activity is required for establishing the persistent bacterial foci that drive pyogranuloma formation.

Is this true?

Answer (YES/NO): YES